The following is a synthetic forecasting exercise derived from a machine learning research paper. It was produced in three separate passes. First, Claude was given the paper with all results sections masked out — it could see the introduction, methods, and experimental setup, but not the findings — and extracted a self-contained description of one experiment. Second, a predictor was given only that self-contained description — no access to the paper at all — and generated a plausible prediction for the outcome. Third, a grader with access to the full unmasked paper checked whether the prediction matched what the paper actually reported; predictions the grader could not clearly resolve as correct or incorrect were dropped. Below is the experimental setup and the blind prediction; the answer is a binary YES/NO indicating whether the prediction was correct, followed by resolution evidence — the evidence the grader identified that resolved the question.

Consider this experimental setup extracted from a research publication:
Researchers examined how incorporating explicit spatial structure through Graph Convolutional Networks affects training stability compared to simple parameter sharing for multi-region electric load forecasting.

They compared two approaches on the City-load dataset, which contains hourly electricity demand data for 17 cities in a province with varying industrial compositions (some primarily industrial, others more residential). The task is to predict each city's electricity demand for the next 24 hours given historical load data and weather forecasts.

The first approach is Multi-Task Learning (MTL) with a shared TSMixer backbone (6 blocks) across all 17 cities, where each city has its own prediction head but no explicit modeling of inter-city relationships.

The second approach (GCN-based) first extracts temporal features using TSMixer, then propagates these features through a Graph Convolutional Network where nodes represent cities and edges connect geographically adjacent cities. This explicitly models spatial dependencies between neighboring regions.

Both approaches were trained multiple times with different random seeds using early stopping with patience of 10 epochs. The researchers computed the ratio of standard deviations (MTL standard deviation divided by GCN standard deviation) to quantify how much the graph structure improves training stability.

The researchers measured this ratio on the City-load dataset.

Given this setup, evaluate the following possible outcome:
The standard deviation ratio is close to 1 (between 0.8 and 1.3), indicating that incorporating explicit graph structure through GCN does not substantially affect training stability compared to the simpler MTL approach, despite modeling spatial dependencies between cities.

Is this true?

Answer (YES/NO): NO